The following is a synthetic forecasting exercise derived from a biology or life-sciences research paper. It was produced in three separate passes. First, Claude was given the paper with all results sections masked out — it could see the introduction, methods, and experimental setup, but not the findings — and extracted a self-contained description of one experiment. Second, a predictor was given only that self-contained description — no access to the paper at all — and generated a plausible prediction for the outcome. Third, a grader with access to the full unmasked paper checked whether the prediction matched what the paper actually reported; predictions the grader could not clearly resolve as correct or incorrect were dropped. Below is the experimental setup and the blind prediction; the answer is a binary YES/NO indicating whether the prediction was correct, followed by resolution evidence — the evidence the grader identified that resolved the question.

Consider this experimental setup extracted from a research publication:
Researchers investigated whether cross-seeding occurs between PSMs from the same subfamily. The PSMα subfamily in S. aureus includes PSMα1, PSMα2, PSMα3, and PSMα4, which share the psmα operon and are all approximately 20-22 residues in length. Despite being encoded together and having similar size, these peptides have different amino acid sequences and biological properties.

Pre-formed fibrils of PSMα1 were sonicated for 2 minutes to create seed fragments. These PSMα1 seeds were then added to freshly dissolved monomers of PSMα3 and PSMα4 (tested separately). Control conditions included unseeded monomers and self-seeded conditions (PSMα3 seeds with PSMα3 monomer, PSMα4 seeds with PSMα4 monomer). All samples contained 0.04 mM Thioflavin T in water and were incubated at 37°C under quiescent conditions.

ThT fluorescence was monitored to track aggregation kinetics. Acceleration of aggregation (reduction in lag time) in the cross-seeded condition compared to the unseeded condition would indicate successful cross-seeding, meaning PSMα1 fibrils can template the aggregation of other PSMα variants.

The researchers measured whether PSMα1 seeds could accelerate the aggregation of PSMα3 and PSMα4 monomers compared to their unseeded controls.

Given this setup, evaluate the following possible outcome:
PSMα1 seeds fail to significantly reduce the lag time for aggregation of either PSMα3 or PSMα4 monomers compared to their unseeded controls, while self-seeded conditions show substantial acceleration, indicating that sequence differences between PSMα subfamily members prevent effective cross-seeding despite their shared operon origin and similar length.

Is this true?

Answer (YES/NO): NO